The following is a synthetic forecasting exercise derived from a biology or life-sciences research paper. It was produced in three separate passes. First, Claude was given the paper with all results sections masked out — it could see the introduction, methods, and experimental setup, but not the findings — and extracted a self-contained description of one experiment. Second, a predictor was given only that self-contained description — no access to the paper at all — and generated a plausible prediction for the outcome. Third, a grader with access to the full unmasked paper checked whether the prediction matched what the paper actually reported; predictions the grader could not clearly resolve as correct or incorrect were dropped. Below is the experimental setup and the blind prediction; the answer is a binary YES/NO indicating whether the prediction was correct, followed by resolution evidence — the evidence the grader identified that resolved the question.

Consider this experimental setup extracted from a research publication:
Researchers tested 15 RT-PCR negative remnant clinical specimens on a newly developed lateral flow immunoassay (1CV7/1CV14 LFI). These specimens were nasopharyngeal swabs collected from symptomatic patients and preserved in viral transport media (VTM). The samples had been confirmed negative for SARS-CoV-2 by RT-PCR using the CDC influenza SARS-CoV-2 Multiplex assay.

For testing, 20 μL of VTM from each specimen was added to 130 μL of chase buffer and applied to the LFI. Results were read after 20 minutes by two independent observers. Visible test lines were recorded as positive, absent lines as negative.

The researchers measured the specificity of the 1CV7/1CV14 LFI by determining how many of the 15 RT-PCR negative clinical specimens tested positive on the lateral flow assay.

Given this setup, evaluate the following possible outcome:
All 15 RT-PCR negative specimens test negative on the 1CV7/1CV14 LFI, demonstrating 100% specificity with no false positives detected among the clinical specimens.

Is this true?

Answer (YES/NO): NO